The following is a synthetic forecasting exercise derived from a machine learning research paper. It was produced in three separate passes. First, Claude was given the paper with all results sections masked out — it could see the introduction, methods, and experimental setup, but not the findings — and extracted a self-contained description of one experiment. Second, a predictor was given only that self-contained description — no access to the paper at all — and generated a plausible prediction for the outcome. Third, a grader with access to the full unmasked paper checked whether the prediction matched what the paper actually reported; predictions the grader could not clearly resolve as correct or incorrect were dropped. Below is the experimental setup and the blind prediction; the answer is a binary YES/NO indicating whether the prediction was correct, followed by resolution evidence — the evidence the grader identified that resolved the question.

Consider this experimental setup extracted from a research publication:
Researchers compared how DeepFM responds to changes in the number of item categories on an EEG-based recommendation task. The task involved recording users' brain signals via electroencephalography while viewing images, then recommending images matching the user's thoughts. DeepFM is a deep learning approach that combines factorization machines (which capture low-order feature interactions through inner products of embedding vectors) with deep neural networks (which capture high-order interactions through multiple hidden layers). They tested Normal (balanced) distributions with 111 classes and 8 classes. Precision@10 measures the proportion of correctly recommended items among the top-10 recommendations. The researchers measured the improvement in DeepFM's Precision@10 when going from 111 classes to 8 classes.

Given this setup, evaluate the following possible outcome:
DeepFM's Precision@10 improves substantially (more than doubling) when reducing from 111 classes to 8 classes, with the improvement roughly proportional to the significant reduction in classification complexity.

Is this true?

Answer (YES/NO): NO